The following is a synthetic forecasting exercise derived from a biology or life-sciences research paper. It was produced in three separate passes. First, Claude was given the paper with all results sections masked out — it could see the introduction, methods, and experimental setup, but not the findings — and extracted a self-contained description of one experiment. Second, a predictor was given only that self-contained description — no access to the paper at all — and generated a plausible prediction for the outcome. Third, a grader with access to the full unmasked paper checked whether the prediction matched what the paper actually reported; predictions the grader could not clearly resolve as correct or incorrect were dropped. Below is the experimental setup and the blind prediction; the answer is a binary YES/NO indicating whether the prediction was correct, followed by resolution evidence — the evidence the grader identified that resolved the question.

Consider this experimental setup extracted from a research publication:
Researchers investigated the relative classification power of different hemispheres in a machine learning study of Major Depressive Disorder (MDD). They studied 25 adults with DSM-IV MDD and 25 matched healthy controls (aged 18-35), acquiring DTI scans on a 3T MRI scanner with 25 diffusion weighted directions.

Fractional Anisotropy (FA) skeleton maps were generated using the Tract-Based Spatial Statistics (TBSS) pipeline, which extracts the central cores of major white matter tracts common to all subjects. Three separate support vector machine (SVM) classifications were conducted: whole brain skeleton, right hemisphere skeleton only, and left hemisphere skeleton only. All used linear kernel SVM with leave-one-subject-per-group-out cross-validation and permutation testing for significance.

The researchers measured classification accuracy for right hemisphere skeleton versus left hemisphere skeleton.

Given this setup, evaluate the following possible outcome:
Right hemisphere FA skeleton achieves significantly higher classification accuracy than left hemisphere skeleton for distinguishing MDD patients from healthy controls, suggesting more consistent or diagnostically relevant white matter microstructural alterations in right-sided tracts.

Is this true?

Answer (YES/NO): NO